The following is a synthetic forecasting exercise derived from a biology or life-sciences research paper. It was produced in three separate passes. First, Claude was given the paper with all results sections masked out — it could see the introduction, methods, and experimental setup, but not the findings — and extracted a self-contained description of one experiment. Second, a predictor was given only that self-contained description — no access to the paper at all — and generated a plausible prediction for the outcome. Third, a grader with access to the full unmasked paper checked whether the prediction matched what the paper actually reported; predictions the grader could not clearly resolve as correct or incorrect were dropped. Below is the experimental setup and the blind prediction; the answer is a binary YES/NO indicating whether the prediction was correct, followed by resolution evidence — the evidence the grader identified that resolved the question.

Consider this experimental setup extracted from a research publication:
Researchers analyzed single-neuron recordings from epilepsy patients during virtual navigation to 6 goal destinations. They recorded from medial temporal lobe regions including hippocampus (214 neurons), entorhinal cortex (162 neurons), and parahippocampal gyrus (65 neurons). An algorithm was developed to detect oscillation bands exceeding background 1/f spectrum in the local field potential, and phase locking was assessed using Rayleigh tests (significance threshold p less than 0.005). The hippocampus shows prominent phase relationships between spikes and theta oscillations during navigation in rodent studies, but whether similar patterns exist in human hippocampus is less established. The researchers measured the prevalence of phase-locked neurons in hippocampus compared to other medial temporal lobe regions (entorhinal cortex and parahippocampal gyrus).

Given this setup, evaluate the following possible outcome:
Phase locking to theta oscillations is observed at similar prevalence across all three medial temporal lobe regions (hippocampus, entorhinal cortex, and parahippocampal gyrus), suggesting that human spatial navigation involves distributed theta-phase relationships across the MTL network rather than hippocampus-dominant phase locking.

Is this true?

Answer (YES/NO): YES